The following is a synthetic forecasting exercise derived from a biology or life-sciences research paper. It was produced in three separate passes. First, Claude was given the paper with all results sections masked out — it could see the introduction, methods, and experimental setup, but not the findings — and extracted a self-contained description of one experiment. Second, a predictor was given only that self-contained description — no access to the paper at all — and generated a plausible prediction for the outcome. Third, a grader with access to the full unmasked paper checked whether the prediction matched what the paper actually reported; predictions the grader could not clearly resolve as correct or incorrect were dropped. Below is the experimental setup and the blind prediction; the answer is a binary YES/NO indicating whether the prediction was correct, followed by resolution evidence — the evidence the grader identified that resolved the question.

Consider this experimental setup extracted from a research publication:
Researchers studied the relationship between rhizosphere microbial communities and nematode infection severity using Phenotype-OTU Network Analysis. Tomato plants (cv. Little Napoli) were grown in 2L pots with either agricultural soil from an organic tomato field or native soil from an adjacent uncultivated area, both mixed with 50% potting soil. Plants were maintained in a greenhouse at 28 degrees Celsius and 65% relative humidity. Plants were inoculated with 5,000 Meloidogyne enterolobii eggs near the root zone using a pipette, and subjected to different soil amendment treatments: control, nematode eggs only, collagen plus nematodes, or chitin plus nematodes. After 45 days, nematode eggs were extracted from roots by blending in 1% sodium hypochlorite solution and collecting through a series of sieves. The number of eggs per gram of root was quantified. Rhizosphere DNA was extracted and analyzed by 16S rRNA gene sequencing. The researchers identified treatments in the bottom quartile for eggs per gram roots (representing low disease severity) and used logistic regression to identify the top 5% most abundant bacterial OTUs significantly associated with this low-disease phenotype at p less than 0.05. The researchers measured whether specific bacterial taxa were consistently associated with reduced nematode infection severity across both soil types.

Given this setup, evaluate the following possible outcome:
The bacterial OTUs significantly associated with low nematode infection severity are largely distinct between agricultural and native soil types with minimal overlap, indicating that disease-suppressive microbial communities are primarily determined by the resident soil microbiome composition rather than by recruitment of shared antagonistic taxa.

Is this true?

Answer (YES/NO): NO